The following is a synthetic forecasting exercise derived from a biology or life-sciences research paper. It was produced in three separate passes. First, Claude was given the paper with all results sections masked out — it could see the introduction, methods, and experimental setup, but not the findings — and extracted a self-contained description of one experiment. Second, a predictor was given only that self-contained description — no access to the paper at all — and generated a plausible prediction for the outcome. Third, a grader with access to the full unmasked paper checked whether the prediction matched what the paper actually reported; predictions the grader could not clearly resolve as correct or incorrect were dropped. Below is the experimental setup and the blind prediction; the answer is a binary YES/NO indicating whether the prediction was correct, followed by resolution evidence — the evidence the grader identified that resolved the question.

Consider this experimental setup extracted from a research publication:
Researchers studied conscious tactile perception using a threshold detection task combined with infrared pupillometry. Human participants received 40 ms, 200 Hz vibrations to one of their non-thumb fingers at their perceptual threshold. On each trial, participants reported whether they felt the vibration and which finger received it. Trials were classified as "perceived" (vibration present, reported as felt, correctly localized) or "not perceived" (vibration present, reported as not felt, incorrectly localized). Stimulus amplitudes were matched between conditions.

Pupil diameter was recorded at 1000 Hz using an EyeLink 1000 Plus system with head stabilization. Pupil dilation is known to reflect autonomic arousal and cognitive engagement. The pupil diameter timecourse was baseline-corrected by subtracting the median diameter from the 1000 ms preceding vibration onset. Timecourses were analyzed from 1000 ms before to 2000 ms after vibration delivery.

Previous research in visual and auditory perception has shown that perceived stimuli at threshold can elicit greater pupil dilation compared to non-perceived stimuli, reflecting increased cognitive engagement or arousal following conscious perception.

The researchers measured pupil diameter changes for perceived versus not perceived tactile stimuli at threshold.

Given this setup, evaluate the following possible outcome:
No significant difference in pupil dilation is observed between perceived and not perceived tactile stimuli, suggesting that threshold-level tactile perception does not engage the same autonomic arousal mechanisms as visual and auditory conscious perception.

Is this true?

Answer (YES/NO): NO